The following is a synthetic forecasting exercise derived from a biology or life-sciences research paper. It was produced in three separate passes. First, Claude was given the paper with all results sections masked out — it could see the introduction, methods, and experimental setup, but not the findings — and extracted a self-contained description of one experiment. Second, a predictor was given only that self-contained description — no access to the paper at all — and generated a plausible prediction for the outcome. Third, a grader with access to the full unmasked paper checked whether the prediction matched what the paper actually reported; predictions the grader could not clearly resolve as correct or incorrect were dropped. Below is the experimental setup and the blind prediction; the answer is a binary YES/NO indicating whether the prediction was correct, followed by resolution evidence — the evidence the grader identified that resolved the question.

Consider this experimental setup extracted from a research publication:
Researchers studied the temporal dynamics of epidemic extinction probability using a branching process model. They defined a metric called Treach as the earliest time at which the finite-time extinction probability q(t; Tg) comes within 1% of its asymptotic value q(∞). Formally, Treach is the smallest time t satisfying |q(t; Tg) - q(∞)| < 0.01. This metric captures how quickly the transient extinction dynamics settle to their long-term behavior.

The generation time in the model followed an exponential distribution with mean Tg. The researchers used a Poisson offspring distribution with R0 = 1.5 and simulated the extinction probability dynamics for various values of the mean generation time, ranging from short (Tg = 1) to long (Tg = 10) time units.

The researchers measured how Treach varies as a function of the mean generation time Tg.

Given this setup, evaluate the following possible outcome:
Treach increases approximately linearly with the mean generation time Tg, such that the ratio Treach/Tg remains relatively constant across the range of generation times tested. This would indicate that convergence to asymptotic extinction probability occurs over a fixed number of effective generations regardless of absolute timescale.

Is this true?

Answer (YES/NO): YES